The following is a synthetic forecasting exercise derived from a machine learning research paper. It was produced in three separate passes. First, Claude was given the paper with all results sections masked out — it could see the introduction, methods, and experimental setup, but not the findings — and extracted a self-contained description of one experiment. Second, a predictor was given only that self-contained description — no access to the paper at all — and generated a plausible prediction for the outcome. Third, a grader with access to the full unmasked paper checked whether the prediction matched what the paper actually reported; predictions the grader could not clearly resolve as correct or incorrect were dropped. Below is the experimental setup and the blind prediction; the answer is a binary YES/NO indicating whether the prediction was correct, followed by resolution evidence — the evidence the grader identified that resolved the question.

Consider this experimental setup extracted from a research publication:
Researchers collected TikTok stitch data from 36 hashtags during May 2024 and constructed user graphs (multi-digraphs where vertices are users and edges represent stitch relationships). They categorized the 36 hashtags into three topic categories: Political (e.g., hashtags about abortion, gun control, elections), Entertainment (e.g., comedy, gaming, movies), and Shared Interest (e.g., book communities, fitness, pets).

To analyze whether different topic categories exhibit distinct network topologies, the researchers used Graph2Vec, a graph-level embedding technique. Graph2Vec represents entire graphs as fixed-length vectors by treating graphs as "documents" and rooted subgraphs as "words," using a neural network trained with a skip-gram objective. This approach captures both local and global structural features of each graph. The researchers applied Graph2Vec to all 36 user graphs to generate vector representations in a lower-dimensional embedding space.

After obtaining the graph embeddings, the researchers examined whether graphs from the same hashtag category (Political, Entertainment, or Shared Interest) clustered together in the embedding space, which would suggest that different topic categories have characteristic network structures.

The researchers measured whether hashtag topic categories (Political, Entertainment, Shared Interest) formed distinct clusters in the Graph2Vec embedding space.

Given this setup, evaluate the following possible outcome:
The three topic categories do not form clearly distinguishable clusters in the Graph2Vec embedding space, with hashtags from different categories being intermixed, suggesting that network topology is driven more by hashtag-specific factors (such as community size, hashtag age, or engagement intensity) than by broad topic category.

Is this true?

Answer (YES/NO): YES